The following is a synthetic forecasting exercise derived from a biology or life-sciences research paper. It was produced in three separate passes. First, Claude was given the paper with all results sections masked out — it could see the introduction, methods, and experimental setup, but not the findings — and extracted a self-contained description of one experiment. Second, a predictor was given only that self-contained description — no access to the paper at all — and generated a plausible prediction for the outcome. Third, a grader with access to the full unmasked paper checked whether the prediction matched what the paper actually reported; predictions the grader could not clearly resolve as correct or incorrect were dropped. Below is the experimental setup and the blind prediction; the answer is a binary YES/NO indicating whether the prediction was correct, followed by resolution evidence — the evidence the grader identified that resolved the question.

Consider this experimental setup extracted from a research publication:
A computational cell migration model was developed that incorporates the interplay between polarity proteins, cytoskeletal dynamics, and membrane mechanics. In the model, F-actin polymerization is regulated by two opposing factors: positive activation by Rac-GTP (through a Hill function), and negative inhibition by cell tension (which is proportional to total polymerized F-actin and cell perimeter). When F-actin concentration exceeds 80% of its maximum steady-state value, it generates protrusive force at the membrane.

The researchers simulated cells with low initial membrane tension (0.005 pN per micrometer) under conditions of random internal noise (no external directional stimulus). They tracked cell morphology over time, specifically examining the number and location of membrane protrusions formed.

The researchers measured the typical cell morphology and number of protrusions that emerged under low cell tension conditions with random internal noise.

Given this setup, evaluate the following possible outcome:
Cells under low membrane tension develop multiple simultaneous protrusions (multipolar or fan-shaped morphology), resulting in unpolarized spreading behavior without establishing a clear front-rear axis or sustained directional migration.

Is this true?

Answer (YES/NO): NO